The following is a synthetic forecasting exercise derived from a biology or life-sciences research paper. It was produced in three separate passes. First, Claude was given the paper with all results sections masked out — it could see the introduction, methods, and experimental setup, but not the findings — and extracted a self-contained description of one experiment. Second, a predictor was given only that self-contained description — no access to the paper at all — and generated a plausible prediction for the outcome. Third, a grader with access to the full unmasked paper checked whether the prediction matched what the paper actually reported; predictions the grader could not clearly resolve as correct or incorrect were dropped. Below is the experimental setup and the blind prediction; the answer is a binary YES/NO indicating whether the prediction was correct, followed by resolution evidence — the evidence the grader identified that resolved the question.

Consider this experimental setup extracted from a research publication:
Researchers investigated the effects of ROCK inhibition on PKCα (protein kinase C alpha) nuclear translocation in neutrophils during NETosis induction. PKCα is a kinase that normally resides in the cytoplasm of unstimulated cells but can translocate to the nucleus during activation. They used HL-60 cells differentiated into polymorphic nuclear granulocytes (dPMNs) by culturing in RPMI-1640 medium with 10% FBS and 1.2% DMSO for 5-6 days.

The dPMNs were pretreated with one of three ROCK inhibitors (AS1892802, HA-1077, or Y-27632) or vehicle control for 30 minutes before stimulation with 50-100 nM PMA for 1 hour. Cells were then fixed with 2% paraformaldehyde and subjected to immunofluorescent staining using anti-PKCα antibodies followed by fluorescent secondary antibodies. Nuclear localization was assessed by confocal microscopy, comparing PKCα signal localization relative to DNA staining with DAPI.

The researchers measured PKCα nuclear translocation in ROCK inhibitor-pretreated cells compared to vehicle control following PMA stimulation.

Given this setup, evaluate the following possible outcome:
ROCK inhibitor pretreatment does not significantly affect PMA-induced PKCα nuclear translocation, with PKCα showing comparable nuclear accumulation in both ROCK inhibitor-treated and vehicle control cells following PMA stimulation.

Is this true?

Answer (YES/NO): NO